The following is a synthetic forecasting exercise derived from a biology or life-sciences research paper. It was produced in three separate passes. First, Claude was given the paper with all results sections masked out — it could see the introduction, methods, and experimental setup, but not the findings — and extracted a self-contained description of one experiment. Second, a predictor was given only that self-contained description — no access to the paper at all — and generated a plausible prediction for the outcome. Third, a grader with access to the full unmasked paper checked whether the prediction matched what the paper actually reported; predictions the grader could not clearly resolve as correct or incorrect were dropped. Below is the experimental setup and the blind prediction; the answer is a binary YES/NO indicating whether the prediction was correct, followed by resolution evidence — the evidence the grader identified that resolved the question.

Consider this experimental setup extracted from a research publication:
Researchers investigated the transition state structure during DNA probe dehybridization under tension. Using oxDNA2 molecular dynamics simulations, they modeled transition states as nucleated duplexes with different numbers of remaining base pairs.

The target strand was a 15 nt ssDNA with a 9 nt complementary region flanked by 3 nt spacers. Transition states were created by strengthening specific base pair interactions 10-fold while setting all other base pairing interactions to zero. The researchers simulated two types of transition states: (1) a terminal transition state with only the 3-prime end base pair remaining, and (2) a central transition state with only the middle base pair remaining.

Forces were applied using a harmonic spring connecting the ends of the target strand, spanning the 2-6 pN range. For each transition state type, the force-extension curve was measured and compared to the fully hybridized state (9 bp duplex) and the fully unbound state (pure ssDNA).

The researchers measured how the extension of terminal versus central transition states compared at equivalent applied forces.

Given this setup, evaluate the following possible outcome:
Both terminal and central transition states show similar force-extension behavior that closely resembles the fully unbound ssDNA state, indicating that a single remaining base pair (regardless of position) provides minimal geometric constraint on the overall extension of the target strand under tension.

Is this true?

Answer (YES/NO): NO